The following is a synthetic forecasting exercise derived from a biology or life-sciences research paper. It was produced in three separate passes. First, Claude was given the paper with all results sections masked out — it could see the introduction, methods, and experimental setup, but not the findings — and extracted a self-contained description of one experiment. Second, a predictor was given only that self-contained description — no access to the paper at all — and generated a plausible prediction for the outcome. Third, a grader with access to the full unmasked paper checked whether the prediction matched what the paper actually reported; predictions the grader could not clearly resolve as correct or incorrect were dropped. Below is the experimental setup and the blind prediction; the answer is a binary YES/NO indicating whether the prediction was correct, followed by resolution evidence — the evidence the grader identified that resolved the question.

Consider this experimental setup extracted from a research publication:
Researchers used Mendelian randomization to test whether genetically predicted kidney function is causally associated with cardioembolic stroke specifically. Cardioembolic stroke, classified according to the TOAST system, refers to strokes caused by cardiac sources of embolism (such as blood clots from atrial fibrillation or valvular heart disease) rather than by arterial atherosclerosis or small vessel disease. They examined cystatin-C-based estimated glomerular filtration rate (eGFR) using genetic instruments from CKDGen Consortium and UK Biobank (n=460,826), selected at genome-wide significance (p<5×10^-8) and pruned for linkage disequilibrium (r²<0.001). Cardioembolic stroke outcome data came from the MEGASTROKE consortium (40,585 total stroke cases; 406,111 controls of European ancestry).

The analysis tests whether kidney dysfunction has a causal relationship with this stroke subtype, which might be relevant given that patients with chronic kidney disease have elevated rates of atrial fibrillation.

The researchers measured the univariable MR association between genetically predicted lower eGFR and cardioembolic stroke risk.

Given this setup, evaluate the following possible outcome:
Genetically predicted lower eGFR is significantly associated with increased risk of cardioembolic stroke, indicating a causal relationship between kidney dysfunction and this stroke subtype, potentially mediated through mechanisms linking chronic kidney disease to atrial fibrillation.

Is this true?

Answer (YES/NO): NO